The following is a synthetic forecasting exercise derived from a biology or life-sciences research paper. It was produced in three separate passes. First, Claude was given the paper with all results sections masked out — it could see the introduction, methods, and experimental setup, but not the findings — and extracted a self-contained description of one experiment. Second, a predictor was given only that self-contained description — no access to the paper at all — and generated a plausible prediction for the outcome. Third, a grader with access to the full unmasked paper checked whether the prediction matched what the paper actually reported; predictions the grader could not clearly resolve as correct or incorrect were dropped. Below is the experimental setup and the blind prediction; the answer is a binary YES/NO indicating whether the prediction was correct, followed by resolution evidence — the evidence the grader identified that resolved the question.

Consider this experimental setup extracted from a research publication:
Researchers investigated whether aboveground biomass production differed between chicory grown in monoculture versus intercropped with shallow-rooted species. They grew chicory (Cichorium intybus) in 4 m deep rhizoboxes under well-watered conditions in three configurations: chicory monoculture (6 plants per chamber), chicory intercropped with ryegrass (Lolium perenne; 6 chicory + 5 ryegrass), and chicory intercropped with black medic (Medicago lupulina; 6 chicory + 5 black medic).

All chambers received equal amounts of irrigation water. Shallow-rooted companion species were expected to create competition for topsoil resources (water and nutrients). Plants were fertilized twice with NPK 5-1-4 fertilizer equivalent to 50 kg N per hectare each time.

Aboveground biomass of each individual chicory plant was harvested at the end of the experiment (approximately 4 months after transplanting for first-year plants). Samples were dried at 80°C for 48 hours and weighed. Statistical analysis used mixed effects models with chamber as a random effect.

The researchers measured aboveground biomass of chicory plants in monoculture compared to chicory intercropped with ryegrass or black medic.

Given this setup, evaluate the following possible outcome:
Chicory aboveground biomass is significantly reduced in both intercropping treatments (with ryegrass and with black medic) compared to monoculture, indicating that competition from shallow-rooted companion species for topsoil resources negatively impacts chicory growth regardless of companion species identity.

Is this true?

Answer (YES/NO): YES